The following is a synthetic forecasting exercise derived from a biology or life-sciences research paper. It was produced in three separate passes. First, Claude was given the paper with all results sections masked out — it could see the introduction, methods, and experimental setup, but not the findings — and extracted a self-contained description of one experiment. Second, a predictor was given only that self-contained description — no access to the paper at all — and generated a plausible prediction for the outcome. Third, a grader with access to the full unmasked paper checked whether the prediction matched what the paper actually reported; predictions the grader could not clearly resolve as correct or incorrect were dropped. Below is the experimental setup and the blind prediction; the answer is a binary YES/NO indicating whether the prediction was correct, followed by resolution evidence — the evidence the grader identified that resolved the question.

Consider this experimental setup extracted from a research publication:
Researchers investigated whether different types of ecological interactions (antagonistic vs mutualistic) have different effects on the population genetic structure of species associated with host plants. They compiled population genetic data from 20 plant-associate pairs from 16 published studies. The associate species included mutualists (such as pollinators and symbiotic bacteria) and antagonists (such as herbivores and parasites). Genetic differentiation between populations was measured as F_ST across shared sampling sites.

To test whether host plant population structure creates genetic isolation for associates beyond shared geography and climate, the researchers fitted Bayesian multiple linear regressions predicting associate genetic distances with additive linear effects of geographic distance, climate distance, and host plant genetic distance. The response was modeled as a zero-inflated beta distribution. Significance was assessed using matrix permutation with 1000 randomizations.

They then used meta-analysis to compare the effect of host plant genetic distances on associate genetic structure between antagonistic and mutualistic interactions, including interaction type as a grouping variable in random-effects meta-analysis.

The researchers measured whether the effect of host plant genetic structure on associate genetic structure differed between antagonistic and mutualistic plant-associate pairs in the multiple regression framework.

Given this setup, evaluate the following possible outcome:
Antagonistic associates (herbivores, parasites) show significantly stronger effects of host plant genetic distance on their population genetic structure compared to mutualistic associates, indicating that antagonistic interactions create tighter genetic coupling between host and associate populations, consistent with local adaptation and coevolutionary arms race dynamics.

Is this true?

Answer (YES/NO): NO